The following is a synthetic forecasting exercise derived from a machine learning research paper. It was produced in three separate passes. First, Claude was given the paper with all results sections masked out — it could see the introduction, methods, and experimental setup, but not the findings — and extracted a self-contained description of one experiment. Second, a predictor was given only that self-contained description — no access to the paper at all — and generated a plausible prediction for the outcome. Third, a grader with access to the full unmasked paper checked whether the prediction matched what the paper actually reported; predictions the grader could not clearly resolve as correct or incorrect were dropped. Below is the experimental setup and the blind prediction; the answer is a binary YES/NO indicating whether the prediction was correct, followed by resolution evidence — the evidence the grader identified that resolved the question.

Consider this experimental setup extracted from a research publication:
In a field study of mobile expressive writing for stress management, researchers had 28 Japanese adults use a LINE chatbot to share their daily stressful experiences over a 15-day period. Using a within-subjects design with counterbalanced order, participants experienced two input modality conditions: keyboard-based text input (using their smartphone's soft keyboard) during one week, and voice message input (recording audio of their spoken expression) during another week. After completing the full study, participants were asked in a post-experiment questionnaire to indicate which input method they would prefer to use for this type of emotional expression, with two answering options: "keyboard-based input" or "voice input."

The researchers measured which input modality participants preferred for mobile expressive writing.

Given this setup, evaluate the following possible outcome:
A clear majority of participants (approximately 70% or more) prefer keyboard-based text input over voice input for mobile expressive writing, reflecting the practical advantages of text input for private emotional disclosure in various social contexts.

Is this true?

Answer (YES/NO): YES